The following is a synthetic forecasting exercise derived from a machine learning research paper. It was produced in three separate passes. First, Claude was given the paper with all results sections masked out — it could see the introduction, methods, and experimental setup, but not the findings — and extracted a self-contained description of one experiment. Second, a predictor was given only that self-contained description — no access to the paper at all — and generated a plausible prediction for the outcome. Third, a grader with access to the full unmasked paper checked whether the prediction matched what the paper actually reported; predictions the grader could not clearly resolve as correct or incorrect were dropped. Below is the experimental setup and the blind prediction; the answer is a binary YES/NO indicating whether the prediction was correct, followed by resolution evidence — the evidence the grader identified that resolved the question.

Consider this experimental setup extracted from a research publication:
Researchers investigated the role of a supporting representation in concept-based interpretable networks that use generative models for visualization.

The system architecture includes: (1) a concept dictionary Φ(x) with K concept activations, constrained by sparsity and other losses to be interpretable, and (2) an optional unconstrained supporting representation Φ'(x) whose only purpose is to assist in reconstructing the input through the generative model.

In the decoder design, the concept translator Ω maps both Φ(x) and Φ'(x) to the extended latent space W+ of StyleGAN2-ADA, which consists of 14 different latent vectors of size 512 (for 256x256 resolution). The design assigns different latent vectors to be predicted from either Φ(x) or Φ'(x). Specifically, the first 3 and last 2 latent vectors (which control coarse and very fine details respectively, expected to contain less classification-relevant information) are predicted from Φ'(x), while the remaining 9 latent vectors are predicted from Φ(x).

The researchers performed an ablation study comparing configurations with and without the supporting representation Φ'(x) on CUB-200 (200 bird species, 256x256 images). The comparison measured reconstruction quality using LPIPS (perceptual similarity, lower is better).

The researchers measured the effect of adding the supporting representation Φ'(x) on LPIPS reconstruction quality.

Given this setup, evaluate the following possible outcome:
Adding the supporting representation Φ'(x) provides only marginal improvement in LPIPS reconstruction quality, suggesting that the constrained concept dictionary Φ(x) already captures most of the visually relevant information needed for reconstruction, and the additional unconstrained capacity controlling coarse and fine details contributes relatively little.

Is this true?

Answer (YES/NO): NO